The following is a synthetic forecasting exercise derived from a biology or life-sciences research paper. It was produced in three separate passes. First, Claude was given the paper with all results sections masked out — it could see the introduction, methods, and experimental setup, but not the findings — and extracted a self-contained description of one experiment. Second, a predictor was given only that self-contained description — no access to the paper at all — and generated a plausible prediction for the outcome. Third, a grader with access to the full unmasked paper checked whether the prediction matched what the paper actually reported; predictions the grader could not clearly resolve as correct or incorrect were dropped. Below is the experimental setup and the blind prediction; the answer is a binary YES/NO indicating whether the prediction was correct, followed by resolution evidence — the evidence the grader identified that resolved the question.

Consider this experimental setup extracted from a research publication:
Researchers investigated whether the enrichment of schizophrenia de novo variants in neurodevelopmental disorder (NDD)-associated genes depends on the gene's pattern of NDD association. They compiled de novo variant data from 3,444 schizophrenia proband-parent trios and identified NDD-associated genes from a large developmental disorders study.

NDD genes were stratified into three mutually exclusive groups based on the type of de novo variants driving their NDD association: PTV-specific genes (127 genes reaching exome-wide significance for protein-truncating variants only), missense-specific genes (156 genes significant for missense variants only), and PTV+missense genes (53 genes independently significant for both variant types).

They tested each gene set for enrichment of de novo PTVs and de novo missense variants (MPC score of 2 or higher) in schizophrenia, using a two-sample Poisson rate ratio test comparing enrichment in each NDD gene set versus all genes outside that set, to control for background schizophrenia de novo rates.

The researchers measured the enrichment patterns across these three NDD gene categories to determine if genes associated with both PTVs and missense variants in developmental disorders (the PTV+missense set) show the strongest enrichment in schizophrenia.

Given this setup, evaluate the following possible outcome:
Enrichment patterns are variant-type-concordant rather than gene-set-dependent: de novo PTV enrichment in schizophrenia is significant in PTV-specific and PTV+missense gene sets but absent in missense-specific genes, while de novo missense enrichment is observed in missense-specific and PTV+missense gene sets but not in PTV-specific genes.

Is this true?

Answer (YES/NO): YES